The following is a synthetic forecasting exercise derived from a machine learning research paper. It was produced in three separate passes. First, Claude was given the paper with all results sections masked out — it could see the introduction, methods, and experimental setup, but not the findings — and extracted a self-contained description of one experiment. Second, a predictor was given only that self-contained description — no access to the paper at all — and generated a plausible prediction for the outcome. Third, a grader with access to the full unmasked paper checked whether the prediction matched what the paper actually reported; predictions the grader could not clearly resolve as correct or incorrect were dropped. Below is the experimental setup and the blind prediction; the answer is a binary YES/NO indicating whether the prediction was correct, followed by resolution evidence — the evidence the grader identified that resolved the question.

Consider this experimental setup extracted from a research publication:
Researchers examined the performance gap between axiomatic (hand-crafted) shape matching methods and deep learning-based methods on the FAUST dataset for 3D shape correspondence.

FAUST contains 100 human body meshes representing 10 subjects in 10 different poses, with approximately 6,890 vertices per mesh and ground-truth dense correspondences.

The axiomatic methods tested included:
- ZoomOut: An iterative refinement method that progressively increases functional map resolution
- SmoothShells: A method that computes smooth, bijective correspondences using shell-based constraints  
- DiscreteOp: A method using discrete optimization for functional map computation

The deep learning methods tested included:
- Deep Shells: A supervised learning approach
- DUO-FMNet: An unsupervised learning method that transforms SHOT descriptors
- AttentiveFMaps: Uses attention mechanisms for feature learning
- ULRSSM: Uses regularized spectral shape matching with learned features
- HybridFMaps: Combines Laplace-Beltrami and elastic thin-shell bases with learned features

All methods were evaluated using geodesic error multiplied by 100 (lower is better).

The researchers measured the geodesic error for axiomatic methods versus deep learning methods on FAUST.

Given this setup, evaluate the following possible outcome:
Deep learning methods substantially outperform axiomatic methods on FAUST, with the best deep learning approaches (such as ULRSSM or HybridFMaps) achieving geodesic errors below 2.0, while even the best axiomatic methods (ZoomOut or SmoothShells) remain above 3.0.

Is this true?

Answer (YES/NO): NO